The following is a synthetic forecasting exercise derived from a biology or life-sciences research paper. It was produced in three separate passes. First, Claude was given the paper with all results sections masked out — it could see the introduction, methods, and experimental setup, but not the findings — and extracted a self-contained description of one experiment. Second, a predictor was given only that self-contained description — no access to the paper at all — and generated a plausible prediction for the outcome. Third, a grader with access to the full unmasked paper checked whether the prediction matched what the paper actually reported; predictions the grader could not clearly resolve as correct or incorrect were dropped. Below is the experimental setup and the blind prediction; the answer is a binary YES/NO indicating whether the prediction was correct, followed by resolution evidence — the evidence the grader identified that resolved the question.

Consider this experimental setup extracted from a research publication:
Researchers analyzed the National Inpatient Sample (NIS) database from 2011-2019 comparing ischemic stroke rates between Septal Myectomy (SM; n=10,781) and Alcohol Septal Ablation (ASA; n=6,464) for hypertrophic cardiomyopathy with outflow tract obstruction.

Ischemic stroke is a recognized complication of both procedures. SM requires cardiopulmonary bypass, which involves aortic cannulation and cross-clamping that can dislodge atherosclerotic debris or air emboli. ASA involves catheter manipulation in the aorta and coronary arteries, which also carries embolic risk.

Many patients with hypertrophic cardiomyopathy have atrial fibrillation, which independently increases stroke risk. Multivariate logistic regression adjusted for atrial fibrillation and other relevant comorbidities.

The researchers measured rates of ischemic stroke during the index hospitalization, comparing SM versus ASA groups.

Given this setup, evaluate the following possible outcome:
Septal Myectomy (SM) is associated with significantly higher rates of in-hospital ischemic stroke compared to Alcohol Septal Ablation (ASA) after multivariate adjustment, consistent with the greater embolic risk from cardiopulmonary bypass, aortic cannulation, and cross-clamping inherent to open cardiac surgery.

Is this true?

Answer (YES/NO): YES